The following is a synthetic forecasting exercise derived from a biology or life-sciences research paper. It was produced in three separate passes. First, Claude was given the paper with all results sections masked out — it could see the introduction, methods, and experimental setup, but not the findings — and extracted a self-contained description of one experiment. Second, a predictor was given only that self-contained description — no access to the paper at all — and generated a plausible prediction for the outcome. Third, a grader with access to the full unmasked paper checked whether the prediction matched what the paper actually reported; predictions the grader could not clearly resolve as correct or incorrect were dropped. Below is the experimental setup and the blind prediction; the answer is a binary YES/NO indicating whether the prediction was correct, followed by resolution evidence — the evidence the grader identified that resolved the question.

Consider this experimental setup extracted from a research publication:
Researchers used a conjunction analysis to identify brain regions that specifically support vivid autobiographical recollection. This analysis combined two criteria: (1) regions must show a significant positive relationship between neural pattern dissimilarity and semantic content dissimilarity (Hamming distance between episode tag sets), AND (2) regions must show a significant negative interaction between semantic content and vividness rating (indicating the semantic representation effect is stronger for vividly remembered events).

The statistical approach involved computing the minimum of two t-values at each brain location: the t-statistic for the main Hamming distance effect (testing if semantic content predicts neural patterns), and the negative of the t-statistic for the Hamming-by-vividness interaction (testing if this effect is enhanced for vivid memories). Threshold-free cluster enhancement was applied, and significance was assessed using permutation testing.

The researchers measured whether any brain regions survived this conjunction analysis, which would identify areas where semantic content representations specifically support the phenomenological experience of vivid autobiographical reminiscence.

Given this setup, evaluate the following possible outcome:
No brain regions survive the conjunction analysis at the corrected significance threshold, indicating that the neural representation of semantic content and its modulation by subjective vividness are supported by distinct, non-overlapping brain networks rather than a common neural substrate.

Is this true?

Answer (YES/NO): NO